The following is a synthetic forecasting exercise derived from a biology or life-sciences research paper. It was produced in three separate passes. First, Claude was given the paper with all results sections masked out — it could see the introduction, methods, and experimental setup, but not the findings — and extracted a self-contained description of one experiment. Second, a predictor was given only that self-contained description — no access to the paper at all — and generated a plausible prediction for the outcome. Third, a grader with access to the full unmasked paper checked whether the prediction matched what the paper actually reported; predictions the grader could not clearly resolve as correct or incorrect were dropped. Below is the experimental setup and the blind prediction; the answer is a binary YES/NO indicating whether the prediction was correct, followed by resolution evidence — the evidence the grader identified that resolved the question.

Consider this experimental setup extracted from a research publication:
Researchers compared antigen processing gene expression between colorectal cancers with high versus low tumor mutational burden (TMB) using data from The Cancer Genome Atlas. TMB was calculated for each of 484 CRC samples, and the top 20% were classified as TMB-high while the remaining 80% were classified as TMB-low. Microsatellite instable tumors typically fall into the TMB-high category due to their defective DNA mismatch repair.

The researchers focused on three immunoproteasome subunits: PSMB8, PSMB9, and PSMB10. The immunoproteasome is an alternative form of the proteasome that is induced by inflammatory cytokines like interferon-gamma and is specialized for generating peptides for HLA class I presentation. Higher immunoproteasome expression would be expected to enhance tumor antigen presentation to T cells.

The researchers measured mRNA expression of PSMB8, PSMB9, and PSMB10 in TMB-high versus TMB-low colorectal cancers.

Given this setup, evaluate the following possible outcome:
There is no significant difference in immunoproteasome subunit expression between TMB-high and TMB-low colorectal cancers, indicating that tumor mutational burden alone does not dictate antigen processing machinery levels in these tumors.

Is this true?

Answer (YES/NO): NO